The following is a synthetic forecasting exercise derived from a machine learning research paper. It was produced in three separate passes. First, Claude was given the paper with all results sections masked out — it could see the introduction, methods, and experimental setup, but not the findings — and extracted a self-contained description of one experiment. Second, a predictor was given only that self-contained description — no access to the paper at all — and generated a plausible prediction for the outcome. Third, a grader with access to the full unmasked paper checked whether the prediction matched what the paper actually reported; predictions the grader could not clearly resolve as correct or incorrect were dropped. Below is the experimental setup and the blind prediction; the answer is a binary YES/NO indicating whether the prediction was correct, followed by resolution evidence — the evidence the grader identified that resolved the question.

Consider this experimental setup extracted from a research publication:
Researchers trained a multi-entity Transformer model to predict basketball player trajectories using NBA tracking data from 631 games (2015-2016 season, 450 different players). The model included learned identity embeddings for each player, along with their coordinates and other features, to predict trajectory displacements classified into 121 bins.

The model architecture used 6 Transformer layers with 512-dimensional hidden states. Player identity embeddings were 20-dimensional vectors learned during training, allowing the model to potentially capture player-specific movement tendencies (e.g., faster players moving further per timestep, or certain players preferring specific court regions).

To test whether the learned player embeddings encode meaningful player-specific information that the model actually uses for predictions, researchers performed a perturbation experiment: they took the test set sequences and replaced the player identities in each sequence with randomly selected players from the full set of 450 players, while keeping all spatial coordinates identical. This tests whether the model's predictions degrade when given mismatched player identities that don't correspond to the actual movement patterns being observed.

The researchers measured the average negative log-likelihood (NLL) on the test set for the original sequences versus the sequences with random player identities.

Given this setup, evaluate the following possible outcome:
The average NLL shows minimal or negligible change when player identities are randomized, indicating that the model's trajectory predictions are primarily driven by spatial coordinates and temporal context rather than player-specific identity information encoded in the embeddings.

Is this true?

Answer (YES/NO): NO